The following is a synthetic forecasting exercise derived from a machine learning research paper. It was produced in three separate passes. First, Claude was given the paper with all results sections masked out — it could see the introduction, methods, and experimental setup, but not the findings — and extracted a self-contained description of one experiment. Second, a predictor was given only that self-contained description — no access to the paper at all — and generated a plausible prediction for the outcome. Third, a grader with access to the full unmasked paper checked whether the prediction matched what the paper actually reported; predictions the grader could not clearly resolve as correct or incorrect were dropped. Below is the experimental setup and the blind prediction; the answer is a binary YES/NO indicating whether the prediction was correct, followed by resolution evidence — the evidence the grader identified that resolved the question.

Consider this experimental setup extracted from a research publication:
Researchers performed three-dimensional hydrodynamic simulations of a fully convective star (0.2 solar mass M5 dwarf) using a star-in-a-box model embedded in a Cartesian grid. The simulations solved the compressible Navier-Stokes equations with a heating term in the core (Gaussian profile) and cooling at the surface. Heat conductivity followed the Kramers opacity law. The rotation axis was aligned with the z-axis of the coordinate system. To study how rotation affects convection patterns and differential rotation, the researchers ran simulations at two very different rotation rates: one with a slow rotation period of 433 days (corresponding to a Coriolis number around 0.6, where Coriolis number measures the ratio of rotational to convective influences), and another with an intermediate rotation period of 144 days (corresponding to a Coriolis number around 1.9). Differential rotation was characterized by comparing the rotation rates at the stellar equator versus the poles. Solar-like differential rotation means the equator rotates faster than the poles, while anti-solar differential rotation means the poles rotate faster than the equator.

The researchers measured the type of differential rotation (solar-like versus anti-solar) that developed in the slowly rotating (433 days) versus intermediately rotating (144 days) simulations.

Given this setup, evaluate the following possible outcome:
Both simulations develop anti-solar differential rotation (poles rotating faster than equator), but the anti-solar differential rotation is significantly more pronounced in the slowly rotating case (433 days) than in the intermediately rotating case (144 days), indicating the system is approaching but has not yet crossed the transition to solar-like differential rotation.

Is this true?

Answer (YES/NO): NO